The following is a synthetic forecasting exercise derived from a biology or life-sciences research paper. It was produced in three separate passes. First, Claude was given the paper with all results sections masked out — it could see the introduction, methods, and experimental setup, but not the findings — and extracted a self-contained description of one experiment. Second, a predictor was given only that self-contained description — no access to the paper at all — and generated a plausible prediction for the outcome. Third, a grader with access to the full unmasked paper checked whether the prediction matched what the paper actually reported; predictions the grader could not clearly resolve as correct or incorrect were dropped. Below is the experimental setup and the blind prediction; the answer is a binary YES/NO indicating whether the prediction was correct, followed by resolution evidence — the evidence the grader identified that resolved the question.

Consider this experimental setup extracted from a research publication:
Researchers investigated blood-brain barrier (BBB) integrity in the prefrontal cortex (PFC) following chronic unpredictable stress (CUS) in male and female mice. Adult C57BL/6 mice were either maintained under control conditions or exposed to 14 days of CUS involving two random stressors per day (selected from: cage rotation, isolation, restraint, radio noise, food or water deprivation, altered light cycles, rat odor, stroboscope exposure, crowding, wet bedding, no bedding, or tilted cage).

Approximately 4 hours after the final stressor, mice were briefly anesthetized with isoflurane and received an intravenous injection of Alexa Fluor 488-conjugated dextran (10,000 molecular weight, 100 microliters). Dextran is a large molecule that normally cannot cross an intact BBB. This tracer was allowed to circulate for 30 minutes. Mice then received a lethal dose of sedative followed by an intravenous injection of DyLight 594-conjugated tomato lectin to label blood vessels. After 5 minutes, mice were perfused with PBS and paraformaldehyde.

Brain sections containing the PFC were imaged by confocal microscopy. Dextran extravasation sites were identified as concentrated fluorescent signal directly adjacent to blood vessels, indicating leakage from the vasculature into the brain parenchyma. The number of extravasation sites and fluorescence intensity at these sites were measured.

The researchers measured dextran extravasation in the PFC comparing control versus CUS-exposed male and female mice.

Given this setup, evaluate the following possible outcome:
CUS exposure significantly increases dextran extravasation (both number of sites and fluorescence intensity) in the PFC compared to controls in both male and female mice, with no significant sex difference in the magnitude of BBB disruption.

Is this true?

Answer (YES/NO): NO